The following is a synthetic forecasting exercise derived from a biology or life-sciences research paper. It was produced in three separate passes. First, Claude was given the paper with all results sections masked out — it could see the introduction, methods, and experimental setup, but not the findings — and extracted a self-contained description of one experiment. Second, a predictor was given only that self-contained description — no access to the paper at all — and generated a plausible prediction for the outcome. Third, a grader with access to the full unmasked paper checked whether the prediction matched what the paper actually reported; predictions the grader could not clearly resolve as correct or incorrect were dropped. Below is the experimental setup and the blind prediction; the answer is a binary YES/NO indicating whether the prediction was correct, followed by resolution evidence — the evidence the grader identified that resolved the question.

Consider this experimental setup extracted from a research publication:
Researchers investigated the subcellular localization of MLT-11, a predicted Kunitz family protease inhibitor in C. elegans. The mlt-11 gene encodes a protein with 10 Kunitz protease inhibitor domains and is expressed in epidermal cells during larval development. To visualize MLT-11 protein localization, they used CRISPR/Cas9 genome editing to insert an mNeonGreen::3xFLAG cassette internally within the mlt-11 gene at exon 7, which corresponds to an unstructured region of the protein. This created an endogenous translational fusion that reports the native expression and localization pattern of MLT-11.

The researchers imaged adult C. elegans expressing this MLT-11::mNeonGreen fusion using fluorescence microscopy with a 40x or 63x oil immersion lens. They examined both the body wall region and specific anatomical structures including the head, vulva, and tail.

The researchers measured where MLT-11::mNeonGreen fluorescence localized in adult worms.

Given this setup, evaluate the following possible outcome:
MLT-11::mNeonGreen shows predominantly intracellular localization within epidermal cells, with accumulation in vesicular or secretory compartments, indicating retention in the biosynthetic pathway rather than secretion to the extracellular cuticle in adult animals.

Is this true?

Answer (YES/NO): NO